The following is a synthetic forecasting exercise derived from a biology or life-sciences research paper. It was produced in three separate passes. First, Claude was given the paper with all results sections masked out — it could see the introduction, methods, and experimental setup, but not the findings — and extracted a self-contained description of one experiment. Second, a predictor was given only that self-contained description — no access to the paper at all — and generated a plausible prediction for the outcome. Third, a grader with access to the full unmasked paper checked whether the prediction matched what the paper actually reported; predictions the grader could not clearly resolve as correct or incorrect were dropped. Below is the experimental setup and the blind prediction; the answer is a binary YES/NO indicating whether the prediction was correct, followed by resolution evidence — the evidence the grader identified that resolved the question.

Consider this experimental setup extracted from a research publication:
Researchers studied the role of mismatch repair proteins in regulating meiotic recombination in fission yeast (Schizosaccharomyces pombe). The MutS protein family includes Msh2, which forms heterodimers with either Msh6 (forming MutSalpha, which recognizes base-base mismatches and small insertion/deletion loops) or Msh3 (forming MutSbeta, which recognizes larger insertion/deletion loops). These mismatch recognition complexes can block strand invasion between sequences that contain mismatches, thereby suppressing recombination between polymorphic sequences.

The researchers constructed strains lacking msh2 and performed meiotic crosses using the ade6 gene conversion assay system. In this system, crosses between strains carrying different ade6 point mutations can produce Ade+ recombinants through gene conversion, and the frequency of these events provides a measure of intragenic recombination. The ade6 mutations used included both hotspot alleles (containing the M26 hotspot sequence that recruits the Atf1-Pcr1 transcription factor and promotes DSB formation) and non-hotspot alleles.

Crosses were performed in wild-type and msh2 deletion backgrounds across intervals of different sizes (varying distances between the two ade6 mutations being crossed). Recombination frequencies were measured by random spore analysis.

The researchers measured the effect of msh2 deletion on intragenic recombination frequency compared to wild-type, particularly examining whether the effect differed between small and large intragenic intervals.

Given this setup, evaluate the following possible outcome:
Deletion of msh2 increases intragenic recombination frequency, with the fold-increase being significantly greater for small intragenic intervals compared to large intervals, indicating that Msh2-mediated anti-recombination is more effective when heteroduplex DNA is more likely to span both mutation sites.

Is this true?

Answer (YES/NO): YES